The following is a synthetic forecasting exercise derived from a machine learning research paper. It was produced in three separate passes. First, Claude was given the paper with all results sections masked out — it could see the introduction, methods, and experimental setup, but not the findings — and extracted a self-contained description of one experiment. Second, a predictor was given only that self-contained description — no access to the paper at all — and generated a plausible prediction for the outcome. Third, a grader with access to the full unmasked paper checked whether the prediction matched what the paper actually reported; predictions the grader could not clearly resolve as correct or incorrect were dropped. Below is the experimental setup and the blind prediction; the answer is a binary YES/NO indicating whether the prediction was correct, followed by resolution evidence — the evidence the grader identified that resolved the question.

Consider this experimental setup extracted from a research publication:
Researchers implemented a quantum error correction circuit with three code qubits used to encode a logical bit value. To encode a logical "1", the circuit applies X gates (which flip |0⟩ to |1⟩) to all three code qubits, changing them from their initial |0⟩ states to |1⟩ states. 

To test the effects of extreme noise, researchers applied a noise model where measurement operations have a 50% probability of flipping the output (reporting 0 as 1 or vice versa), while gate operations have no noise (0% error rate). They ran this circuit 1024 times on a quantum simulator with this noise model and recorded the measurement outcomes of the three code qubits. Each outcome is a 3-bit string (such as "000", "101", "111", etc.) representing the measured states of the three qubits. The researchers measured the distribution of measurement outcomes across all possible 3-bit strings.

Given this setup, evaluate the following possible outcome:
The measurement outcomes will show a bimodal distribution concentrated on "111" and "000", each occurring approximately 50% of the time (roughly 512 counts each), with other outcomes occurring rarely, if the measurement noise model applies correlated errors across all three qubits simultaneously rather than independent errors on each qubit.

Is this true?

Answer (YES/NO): NO